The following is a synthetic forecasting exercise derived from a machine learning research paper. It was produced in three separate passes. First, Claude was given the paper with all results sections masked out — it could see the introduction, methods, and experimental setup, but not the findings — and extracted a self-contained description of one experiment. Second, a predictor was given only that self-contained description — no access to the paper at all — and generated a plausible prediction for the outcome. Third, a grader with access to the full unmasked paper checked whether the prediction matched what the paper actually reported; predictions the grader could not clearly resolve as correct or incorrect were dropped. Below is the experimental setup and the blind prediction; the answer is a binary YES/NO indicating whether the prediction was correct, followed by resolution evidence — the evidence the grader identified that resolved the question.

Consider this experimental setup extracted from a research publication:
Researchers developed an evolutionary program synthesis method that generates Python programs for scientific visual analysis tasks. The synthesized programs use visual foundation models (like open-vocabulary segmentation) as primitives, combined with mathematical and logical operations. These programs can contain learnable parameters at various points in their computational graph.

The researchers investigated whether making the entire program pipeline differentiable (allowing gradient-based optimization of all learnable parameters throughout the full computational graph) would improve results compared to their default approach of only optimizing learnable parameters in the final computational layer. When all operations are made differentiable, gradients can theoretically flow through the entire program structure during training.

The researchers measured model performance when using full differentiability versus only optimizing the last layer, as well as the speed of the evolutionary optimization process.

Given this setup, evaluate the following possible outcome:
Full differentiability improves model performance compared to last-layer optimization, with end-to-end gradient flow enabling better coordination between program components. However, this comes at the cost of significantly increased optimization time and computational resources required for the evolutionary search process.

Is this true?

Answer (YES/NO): NO